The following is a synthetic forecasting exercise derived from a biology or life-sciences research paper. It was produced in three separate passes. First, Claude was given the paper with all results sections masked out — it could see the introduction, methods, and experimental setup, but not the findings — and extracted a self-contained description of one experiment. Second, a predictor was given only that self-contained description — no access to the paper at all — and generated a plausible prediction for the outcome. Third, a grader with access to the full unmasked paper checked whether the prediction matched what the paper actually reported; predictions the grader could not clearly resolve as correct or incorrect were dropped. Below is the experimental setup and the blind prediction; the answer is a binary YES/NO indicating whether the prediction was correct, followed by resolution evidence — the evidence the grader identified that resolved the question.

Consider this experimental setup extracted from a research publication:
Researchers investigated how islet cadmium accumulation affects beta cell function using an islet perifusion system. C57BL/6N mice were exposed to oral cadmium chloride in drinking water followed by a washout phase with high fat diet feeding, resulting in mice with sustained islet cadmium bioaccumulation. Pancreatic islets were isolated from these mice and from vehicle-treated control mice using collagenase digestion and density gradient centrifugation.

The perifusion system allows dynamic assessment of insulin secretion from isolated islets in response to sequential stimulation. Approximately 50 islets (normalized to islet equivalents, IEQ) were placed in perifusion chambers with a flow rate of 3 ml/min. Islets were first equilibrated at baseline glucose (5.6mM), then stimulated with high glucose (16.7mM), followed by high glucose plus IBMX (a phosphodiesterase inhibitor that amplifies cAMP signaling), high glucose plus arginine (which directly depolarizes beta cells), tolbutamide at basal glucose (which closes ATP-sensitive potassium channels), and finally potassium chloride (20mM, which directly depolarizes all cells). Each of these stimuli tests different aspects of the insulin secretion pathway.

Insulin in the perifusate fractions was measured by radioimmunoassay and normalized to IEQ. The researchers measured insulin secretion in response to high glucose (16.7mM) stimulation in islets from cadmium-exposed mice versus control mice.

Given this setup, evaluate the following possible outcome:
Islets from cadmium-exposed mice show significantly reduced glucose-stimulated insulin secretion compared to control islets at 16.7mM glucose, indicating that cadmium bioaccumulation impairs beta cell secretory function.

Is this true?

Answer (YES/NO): NO